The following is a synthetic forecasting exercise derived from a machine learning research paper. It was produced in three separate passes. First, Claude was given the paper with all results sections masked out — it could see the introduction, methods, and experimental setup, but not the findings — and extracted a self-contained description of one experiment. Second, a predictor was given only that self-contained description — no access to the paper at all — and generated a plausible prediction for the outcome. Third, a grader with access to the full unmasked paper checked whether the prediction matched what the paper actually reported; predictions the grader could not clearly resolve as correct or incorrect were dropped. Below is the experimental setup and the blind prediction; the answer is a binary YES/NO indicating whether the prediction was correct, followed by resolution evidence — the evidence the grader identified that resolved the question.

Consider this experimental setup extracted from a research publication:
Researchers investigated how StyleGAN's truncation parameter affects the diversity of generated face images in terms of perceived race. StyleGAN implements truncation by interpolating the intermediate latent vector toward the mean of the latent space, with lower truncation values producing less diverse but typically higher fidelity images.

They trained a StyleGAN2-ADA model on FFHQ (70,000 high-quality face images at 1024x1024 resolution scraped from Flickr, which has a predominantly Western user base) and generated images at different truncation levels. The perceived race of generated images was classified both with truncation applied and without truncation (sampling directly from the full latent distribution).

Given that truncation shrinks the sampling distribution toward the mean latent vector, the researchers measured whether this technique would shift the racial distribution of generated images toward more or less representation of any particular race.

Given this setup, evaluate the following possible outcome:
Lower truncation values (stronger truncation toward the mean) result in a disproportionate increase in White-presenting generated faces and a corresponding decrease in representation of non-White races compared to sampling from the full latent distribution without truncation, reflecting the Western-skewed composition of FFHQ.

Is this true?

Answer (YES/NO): YES